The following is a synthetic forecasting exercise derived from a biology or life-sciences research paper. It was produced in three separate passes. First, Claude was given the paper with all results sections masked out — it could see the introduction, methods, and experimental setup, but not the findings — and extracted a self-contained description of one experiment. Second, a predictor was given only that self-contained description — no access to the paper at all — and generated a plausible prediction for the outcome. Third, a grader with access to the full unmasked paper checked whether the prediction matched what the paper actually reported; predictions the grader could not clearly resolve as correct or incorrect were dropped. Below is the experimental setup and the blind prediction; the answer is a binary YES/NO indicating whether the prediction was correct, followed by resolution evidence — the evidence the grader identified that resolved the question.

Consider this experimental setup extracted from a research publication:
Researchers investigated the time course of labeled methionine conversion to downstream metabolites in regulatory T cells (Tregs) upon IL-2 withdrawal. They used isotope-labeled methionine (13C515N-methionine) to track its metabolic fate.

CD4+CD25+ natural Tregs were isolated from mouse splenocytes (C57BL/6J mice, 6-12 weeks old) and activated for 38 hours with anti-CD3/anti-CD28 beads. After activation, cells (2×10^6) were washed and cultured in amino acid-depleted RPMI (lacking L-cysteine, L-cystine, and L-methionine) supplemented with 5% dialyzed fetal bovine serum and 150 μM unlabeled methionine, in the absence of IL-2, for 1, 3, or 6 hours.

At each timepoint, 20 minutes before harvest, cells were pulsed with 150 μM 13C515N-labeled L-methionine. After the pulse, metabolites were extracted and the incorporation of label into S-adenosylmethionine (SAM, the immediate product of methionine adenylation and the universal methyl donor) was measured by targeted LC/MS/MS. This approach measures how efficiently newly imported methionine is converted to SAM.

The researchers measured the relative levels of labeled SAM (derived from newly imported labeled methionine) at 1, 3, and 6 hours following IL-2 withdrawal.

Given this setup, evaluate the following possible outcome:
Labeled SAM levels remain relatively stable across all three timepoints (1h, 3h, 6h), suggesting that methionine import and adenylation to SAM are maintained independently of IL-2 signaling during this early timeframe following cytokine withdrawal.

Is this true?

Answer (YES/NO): NO